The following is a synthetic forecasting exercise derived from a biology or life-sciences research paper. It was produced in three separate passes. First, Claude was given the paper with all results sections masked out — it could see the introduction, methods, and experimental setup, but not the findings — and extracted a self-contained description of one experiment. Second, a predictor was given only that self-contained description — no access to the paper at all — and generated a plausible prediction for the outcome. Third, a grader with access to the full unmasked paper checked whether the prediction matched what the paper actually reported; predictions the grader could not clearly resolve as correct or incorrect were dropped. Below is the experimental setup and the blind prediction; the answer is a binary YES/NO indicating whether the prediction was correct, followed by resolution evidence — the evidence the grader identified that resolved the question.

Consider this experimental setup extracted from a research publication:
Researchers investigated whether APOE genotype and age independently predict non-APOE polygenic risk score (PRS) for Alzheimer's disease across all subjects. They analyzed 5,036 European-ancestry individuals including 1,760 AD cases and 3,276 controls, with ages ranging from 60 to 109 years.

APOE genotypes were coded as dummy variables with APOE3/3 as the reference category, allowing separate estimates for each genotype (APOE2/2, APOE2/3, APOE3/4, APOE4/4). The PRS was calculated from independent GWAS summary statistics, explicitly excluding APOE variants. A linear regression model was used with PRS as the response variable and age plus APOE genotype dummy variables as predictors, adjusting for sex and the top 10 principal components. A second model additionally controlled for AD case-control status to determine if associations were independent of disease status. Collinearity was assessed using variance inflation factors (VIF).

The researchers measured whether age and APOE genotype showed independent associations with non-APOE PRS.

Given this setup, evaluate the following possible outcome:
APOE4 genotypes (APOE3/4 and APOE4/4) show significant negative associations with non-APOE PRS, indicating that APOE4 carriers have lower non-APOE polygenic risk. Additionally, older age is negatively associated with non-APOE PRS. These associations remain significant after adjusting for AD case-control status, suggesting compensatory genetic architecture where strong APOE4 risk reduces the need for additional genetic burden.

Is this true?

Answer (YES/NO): NO